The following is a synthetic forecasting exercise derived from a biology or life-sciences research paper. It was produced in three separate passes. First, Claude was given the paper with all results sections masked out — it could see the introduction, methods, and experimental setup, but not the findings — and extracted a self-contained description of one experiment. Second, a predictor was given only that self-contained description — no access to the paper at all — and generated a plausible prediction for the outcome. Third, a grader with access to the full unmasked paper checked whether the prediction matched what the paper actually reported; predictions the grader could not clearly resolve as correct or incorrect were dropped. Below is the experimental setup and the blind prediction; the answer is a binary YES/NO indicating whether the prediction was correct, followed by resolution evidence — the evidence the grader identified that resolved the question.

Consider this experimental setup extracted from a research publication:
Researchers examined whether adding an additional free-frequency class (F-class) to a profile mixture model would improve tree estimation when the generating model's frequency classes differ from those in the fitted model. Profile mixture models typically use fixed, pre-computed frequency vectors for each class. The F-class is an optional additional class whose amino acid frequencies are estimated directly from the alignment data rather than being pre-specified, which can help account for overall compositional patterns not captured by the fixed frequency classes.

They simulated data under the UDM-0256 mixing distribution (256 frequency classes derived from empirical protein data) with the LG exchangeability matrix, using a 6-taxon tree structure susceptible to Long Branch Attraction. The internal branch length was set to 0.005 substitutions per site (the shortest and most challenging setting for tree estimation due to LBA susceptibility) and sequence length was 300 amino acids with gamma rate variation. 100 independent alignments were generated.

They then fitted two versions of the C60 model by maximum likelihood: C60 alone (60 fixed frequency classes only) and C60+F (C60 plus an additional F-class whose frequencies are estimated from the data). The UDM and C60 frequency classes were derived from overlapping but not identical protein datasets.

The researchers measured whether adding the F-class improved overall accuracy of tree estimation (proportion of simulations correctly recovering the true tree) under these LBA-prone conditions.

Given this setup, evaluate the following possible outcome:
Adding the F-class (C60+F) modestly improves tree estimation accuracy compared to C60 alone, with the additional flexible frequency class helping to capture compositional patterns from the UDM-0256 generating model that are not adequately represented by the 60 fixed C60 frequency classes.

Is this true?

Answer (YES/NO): NO